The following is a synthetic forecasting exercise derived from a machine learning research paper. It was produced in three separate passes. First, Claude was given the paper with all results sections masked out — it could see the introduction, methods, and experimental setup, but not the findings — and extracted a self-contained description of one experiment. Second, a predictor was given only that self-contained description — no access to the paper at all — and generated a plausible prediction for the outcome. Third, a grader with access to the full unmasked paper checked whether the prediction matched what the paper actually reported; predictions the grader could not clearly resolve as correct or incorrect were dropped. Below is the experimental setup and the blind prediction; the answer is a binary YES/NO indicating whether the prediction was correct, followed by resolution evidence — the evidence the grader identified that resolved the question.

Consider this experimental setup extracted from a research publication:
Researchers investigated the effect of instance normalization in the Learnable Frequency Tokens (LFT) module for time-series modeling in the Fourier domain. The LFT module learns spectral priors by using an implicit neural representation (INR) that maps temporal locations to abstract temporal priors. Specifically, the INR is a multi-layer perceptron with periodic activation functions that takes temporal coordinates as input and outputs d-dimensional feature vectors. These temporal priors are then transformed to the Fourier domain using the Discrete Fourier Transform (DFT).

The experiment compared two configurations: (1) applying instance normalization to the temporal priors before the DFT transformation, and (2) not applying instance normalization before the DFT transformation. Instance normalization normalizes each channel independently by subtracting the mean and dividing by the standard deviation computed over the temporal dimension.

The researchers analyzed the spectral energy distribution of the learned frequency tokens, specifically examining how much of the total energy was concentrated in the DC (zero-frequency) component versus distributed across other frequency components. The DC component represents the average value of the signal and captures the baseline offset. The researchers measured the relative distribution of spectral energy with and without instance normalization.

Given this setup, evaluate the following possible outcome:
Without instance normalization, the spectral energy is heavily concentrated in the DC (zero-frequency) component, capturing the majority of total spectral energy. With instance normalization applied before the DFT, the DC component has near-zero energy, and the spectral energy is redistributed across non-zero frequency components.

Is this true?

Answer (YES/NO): YES